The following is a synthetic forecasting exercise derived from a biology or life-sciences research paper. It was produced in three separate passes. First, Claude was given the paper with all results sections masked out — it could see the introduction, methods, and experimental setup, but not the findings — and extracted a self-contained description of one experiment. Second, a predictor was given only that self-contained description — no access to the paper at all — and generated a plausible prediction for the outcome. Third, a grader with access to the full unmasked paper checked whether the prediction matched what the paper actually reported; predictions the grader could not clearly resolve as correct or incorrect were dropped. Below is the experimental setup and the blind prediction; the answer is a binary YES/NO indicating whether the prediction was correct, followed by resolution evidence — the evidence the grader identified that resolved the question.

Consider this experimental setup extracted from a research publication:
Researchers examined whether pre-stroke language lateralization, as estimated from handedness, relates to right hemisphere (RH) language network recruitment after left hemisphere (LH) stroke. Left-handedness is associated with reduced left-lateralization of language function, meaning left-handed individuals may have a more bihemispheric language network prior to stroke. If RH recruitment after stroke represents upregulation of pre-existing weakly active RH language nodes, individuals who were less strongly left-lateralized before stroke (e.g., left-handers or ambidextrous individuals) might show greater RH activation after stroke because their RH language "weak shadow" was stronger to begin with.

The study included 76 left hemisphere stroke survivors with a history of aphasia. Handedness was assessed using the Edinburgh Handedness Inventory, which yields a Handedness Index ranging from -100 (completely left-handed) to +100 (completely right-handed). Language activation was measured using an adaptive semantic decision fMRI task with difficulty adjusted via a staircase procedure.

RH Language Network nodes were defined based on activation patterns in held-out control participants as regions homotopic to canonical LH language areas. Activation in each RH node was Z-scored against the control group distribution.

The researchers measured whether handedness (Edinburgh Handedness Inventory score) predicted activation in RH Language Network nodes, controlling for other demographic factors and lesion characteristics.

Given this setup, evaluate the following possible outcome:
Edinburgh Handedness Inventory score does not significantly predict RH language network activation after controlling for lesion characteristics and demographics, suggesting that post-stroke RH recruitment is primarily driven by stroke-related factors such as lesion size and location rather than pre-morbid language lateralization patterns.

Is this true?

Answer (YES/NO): NO